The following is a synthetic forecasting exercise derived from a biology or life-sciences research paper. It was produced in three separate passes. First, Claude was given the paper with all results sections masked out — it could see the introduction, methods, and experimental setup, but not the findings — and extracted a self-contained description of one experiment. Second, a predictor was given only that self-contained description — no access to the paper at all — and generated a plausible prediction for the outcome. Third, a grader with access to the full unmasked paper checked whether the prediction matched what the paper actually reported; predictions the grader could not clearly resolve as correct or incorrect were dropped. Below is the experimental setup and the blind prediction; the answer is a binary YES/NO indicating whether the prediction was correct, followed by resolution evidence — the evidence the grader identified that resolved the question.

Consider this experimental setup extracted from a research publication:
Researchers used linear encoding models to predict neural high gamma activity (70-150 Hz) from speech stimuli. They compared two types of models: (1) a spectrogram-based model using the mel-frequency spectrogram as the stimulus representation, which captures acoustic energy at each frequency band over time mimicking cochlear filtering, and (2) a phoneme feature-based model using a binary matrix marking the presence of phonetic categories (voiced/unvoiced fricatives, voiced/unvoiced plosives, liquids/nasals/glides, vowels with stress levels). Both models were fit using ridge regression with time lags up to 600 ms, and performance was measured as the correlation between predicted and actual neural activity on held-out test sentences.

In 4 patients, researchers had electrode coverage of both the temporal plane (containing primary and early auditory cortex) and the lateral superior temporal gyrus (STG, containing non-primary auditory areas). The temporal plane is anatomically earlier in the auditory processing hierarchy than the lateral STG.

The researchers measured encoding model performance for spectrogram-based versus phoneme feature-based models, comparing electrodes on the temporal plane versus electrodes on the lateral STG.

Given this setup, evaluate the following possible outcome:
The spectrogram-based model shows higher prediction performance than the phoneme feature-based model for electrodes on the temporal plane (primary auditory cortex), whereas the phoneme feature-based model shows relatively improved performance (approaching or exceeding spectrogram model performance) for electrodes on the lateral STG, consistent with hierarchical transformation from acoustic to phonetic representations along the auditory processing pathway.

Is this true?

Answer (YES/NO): YES